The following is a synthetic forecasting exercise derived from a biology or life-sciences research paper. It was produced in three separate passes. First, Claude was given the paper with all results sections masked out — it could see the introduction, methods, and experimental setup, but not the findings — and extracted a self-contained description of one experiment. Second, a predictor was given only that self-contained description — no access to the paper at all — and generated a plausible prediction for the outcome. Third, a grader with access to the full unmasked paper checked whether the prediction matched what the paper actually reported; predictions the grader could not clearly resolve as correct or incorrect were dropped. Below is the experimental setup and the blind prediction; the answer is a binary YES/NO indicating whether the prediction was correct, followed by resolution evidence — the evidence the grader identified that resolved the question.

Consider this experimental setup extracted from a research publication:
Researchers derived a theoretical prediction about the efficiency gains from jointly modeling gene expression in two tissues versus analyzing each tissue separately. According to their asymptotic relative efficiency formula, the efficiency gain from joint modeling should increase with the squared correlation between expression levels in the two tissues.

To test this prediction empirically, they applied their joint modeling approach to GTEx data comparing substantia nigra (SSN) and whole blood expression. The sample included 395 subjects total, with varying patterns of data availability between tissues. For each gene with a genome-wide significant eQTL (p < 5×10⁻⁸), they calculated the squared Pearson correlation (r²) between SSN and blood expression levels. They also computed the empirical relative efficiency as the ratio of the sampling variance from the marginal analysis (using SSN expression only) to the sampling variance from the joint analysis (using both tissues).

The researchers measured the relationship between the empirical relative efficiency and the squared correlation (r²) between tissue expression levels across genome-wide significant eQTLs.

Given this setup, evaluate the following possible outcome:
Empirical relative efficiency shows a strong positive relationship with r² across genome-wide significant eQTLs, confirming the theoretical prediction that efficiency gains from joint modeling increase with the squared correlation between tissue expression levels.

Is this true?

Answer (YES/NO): YES